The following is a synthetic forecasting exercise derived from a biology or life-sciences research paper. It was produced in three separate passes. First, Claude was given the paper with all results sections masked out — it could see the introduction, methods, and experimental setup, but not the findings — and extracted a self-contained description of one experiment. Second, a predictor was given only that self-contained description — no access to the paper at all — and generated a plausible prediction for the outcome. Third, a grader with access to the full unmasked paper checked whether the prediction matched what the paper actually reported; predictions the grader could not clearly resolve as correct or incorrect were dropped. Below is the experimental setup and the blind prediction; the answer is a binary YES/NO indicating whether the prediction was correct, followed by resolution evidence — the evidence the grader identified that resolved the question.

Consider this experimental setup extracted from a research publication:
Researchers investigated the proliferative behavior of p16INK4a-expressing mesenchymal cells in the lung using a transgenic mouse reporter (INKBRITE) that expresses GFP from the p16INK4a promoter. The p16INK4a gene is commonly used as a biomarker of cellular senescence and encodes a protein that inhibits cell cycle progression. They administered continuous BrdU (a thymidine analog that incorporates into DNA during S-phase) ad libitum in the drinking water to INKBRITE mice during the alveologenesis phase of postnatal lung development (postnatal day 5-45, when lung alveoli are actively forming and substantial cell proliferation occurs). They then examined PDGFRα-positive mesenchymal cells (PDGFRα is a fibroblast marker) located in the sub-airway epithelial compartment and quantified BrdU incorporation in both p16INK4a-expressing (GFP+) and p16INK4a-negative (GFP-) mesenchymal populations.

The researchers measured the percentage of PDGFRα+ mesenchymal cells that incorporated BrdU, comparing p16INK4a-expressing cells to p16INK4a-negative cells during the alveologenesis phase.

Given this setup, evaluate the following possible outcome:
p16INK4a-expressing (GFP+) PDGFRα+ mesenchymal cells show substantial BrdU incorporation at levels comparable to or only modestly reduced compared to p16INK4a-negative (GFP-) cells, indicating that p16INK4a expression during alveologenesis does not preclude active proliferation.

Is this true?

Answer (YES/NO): NO